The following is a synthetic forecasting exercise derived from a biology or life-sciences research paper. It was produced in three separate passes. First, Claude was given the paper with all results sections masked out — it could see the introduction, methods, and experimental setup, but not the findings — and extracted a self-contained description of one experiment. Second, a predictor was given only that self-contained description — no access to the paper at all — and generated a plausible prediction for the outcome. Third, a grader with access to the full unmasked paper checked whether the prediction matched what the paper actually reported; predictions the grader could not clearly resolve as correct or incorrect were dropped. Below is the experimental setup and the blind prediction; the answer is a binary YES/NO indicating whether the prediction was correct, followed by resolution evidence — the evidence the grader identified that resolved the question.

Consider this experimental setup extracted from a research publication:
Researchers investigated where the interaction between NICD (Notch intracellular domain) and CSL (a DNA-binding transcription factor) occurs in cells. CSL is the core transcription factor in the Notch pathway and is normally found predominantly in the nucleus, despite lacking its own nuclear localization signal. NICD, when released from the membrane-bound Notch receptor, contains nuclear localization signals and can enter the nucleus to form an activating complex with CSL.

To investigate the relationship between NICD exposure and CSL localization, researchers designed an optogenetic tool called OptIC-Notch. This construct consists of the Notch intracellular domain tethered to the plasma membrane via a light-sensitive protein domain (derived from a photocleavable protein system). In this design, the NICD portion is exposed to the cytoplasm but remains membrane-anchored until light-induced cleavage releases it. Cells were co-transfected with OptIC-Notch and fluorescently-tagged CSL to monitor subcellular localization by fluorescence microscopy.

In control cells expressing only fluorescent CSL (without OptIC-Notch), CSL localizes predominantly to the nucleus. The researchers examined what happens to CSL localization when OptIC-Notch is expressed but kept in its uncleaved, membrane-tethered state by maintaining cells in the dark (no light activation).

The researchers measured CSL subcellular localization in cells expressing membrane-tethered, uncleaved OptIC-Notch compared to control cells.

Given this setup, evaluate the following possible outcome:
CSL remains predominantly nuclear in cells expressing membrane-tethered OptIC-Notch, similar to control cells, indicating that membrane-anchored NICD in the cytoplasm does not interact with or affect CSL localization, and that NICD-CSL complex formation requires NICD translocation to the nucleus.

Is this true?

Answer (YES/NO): NO